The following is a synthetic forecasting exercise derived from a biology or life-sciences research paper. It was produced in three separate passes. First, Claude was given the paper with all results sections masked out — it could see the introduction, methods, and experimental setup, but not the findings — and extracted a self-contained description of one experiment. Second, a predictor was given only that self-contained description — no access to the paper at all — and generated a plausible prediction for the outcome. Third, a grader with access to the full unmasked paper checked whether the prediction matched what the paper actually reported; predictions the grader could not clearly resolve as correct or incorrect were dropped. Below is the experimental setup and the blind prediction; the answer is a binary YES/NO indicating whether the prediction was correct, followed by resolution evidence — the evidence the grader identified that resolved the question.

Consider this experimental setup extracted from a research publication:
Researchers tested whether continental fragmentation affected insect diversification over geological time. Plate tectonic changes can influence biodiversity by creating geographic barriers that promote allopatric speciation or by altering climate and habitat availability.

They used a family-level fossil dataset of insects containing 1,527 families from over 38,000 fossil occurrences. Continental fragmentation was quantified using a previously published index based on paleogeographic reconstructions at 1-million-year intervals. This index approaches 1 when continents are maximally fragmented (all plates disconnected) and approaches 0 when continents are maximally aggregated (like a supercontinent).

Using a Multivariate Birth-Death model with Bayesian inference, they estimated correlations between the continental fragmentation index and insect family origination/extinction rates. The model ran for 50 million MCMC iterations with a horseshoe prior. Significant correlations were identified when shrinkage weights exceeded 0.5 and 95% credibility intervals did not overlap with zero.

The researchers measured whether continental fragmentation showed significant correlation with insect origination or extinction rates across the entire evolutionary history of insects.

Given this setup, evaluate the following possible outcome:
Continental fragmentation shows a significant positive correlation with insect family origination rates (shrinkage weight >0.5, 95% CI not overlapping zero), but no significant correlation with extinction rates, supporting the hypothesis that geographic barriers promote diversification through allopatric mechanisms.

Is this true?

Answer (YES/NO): NO